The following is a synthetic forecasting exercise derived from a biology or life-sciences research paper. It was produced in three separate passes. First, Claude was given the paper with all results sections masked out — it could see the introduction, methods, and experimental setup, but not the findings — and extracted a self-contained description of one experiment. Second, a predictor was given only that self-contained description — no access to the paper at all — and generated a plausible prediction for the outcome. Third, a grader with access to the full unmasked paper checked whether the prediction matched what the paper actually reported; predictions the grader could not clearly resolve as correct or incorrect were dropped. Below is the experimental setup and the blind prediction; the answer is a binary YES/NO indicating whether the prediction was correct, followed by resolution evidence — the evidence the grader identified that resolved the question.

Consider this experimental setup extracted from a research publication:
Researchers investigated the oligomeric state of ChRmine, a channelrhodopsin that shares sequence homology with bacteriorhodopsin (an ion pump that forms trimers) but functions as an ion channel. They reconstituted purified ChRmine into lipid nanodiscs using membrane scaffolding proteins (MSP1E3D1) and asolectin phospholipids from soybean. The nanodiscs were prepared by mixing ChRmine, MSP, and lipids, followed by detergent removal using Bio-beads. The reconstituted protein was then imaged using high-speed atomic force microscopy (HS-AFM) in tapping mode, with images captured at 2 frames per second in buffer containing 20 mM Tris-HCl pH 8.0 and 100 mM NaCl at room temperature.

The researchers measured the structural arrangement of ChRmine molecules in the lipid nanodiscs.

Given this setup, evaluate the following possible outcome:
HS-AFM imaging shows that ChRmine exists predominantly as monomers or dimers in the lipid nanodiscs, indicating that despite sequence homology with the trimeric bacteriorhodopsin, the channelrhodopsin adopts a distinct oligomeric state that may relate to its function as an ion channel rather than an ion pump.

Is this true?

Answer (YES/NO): NO